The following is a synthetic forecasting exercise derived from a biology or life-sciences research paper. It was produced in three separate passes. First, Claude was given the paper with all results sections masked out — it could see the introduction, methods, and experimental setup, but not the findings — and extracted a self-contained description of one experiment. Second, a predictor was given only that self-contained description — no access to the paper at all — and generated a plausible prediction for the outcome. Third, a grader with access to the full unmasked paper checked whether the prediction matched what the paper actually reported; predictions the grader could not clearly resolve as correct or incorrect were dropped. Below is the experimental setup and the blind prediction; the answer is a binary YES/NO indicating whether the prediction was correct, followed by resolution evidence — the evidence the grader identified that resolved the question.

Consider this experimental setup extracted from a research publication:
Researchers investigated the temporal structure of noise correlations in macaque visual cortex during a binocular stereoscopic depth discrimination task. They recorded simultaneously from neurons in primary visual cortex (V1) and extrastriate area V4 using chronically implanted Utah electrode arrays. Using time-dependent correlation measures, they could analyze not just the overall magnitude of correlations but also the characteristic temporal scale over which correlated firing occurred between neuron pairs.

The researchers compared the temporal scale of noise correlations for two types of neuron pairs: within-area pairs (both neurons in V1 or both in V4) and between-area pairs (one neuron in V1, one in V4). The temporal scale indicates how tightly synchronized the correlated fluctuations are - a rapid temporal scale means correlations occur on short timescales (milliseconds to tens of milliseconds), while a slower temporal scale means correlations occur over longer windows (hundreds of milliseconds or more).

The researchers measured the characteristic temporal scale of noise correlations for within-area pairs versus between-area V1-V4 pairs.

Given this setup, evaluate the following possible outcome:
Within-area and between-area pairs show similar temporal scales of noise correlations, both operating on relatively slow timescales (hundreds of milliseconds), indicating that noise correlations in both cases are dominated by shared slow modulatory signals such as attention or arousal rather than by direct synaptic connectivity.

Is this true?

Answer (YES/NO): NO